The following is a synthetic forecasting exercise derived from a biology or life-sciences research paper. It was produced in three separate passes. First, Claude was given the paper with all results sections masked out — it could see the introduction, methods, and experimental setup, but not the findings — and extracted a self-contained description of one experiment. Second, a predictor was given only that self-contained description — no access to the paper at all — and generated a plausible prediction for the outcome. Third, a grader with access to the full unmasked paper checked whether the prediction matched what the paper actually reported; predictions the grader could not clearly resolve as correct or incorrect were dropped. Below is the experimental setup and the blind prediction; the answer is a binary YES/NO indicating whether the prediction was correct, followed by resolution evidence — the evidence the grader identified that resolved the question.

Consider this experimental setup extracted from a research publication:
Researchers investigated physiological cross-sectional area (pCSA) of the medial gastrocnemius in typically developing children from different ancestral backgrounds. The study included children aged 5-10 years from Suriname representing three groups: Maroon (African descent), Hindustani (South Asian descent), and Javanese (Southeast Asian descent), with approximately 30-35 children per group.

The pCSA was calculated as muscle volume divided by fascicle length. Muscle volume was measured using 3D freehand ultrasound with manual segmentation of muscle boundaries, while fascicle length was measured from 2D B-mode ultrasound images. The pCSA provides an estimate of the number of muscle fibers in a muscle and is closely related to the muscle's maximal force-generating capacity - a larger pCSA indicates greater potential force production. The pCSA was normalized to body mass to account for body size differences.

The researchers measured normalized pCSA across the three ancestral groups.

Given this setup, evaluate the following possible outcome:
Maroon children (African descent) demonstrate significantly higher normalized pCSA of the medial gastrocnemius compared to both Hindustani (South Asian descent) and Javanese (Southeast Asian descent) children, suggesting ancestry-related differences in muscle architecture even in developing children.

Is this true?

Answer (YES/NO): NO